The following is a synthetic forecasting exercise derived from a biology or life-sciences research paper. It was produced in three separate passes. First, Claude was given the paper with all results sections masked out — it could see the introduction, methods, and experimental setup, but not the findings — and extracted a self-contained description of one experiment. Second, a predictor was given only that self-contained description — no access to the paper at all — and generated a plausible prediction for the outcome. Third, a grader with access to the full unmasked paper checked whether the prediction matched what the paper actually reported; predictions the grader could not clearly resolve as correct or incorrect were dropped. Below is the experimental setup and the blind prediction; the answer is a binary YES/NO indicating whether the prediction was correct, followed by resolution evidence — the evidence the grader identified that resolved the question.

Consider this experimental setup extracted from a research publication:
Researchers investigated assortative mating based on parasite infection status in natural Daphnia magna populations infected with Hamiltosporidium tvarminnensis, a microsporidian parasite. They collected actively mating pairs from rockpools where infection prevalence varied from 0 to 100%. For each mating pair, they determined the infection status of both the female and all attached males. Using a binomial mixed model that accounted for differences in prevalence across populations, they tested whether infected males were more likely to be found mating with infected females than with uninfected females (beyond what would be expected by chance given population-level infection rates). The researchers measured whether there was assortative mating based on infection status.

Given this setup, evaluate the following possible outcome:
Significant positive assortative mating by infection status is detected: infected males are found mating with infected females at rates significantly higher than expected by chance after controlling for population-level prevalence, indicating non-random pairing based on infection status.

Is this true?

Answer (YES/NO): YES